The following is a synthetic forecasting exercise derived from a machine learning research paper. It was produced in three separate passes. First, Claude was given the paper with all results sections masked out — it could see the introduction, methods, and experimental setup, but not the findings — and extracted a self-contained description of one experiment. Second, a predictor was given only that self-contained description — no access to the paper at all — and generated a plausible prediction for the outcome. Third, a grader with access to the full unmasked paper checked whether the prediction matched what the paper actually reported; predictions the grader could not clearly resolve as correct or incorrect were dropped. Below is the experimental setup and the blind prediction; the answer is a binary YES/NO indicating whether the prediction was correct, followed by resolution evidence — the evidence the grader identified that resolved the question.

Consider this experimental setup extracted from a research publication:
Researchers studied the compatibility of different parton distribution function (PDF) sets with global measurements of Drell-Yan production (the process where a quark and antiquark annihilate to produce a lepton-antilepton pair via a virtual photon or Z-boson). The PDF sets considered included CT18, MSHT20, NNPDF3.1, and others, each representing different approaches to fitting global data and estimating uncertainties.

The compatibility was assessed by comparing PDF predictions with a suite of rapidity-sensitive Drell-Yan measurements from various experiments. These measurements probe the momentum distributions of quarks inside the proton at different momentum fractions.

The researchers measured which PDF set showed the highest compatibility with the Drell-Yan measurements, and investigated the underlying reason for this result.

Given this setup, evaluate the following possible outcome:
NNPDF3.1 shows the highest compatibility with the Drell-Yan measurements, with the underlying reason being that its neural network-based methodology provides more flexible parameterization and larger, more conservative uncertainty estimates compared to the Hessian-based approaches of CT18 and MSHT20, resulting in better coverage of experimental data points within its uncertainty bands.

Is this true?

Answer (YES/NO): NO